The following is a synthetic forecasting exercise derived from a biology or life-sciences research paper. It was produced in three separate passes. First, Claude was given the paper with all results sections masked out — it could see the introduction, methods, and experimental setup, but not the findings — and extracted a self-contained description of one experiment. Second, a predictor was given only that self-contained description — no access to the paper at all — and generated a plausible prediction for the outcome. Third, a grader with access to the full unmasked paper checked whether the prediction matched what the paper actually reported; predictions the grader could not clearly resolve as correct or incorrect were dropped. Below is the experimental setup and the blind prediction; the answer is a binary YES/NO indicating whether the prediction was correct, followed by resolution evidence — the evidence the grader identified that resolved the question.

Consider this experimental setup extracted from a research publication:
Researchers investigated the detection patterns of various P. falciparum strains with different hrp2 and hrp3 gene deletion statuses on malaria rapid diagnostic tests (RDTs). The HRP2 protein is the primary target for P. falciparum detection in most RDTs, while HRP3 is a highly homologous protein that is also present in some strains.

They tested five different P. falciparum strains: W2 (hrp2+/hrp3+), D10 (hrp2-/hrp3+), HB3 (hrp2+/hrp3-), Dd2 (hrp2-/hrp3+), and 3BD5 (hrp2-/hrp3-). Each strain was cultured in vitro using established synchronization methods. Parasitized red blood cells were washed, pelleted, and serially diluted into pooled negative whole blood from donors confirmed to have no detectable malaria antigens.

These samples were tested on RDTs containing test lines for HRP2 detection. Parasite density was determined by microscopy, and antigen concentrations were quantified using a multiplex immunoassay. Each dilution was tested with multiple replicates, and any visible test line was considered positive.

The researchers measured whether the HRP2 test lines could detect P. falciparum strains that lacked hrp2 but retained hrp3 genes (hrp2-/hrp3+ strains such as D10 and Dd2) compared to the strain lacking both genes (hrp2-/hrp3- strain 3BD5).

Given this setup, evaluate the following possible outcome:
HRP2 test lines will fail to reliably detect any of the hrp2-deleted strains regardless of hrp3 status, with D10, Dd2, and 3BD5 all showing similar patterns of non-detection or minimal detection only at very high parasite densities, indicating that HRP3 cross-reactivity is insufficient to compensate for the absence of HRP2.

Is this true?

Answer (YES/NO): NO